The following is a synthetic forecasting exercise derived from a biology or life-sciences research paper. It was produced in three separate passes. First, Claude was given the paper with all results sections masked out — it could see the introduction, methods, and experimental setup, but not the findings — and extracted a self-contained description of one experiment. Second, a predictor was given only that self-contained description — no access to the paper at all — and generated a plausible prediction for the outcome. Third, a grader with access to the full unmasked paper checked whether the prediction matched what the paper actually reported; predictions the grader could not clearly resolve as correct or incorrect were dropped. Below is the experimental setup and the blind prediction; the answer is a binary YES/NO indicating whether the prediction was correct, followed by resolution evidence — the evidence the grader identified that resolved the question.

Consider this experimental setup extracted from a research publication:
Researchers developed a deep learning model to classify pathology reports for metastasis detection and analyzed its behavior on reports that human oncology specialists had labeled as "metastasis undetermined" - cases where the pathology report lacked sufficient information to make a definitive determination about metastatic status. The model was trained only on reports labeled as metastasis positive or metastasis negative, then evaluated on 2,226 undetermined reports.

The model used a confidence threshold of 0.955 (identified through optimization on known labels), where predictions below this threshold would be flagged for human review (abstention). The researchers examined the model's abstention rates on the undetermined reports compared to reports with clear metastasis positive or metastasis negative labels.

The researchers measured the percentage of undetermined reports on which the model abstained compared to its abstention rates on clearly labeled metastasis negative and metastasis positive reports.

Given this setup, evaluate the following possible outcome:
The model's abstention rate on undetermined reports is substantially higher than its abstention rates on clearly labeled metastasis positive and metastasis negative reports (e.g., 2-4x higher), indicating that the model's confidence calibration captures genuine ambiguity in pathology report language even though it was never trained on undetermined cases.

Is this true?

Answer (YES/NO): NO